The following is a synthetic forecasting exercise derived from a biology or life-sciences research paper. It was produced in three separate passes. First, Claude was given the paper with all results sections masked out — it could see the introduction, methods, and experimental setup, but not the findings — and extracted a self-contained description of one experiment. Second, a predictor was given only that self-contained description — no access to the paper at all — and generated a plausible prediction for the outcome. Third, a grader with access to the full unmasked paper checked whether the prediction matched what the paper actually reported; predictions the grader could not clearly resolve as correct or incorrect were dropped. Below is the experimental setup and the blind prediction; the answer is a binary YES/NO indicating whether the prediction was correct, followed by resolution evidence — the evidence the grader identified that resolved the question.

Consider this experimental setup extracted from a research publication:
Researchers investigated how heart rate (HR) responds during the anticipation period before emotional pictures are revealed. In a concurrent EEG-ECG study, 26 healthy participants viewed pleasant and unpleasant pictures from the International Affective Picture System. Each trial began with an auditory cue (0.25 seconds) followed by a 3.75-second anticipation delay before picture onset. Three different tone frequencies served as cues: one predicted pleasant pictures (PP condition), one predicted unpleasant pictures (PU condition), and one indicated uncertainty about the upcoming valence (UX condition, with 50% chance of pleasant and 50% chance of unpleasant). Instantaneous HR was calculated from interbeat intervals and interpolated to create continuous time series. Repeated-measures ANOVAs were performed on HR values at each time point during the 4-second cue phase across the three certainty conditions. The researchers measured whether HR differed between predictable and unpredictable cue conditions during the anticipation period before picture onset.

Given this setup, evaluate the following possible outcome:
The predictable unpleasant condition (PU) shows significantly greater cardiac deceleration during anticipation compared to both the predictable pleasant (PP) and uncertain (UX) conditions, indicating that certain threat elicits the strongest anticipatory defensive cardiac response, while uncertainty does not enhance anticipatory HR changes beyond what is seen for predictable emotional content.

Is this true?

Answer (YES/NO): NO